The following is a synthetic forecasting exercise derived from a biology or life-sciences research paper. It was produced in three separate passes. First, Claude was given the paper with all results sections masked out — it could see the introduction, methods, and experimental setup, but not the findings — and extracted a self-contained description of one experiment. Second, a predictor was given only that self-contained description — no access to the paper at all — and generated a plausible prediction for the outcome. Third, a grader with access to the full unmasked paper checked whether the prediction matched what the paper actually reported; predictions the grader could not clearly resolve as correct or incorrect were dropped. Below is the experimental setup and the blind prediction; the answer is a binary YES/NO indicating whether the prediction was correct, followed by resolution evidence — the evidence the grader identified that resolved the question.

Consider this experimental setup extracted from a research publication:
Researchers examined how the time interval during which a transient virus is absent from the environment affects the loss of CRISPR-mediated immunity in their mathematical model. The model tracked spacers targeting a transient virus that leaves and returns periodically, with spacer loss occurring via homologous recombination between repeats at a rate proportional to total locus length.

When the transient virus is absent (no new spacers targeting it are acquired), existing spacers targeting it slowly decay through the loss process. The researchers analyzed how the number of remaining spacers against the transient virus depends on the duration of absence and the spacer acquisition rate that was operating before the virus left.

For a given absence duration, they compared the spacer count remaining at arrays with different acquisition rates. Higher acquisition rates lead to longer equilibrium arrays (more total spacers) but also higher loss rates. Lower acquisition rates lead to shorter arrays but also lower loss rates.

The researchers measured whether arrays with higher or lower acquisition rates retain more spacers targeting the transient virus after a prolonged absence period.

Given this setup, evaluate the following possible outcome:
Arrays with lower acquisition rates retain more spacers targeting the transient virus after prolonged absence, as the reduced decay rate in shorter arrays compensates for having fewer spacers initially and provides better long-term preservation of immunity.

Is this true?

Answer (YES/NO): YES